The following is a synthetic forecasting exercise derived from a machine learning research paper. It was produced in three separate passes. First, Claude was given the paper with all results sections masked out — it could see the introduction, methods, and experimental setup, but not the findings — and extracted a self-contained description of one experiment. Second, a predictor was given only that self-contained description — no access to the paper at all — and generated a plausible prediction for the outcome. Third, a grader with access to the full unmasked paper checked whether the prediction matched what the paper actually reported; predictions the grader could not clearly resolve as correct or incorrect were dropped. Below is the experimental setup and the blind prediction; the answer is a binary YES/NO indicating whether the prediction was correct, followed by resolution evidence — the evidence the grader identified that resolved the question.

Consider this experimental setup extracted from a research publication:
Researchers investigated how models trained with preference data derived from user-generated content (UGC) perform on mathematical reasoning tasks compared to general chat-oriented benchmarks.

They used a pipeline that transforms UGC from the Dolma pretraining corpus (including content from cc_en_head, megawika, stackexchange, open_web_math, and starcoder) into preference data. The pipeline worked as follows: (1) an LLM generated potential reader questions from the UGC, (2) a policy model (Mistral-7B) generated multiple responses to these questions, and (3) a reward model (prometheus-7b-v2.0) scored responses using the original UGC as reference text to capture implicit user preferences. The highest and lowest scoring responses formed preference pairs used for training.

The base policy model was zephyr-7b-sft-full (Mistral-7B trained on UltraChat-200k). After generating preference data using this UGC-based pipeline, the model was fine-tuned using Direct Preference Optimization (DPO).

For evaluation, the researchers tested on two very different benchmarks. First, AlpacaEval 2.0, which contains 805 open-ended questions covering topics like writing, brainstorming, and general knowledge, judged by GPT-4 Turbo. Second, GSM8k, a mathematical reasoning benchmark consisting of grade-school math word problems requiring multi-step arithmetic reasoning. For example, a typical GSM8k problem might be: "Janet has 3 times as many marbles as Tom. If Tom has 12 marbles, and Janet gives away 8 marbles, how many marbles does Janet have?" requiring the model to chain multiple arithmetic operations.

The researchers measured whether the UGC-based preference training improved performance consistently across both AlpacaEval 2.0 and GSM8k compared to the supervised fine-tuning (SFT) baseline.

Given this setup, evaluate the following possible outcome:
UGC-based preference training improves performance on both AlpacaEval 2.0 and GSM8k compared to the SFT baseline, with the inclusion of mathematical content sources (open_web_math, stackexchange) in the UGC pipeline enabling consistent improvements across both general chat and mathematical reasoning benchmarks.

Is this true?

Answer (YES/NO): NO